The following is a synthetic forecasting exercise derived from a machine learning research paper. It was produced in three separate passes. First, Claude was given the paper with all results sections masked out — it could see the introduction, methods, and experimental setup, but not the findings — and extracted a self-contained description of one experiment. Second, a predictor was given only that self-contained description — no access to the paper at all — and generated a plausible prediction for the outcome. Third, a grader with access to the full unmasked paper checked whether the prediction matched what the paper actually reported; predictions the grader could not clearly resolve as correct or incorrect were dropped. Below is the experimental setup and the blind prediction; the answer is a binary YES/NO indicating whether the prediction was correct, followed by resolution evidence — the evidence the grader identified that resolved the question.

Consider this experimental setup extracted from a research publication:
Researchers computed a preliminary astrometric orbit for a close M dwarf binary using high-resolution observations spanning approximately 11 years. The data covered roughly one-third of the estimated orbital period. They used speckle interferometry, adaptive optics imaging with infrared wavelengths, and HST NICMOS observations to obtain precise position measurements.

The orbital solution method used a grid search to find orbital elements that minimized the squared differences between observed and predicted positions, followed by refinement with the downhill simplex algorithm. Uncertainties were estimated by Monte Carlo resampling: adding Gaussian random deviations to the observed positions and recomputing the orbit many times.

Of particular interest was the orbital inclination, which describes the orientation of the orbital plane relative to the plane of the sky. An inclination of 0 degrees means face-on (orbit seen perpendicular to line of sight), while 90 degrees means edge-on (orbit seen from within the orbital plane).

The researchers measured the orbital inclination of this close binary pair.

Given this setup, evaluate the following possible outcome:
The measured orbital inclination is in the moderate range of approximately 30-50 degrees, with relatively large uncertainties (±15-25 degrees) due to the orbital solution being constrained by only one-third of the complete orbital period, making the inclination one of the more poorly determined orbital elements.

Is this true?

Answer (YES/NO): NO